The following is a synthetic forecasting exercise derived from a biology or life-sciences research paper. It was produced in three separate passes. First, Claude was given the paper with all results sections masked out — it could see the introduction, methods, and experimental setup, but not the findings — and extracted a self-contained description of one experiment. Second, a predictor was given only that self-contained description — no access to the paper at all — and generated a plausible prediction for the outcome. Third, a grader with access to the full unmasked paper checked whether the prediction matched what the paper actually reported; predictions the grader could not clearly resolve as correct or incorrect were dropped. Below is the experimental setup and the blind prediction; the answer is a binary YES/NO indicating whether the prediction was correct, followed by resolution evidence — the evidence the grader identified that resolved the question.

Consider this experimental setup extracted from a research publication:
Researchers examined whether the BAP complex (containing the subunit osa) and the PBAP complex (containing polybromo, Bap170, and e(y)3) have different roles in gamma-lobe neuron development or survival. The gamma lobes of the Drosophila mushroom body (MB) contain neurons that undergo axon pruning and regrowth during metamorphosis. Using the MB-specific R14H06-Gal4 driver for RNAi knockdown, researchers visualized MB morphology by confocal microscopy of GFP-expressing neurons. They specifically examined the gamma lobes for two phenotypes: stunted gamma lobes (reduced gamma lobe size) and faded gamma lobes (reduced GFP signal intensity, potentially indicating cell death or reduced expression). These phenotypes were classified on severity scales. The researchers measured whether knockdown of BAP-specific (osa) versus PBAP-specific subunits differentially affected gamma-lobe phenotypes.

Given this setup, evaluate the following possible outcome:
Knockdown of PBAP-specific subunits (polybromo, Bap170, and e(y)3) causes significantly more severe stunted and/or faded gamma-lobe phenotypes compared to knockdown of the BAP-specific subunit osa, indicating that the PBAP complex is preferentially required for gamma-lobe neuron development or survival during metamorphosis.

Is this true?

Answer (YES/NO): NO